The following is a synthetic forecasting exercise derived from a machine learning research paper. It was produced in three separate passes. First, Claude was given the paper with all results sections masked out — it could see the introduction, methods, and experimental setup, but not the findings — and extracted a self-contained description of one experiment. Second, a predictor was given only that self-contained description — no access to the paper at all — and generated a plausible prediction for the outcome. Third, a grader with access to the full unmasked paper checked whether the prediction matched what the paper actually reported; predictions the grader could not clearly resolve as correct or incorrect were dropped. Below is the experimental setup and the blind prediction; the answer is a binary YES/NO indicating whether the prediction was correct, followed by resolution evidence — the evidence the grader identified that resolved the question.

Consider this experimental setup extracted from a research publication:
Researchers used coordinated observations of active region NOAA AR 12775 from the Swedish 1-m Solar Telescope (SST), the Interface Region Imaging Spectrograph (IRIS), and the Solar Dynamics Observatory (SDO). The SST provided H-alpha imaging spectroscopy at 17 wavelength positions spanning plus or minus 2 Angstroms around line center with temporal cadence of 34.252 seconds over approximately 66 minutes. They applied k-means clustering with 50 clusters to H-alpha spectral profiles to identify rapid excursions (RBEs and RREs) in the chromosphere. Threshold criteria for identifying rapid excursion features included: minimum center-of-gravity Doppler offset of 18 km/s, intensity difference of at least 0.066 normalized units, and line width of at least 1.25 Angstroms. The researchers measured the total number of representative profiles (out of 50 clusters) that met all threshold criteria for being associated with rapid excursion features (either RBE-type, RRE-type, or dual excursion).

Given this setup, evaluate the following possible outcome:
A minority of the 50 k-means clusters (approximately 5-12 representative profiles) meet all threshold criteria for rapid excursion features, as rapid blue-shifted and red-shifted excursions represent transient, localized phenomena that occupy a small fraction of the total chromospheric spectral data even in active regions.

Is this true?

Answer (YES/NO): NO